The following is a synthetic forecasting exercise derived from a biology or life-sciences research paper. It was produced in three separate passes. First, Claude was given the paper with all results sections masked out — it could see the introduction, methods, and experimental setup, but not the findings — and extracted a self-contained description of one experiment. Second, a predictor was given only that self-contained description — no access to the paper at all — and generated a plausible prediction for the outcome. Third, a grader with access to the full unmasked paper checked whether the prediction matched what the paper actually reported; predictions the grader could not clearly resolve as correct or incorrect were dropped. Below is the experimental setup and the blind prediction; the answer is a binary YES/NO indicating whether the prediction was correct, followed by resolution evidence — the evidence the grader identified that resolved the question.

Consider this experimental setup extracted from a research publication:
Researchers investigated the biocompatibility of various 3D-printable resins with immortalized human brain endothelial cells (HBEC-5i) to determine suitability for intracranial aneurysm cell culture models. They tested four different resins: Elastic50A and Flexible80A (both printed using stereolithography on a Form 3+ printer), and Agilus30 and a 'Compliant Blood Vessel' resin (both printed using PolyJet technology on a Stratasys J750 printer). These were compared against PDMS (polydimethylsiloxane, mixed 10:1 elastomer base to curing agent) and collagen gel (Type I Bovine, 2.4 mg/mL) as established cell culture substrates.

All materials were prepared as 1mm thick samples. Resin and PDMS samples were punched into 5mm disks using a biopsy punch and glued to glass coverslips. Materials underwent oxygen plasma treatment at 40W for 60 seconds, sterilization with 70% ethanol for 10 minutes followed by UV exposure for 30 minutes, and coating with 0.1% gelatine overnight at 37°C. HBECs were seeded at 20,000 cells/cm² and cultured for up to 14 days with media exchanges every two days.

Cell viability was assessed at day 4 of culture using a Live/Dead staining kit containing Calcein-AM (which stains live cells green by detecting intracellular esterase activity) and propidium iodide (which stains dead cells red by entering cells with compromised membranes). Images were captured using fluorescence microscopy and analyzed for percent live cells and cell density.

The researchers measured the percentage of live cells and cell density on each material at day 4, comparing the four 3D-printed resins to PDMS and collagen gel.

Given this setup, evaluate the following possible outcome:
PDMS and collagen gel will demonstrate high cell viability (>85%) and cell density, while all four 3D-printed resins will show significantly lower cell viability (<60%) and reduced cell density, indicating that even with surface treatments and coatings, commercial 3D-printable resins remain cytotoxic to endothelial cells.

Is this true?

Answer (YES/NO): NO